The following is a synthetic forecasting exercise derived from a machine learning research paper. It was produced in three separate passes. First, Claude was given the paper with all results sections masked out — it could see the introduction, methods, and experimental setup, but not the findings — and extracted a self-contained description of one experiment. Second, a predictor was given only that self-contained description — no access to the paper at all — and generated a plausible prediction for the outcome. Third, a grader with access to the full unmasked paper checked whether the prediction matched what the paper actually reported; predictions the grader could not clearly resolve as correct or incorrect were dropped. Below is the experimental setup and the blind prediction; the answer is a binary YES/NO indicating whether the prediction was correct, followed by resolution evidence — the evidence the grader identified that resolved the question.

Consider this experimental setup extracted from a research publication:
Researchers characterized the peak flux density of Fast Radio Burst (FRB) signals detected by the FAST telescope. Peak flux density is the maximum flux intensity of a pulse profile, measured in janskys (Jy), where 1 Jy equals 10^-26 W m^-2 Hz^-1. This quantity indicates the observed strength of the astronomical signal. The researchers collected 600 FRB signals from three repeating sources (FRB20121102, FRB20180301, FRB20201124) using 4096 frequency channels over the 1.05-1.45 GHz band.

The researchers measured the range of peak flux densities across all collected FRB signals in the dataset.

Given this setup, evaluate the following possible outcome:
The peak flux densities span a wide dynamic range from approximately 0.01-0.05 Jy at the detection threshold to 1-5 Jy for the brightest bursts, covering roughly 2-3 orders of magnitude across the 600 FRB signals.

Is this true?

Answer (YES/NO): NO